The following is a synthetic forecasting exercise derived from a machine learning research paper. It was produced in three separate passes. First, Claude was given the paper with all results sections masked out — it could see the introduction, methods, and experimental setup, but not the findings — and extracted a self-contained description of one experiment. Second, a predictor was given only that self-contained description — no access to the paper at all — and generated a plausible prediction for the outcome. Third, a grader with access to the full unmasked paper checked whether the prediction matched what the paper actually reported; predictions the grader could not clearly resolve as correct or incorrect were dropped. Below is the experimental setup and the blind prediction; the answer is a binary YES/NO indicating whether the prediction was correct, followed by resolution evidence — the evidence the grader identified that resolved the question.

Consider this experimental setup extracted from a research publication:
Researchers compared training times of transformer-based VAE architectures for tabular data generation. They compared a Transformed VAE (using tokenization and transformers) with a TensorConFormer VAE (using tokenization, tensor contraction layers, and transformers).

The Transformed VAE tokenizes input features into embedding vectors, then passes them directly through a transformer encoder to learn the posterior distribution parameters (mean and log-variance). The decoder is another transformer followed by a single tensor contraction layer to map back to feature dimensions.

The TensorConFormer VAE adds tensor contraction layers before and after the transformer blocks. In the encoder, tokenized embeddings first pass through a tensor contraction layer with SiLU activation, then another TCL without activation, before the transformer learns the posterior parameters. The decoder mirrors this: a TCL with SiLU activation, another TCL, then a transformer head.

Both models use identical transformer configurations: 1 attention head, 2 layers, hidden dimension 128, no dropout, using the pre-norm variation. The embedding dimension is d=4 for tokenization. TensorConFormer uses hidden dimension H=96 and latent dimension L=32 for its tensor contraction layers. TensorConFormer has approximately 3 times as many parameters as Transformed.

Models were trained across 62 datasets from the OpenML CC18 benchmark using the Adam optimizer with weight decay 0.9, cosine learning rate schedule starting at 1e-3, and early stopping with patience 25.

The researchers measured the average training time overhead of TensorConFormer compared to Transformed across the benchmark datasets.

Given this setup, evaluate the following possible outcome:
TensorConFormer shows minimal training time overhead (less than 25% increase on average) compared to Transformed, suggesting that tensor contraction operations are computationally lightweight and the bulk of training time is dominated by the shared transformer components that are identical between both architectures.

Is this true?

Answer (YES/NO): NO